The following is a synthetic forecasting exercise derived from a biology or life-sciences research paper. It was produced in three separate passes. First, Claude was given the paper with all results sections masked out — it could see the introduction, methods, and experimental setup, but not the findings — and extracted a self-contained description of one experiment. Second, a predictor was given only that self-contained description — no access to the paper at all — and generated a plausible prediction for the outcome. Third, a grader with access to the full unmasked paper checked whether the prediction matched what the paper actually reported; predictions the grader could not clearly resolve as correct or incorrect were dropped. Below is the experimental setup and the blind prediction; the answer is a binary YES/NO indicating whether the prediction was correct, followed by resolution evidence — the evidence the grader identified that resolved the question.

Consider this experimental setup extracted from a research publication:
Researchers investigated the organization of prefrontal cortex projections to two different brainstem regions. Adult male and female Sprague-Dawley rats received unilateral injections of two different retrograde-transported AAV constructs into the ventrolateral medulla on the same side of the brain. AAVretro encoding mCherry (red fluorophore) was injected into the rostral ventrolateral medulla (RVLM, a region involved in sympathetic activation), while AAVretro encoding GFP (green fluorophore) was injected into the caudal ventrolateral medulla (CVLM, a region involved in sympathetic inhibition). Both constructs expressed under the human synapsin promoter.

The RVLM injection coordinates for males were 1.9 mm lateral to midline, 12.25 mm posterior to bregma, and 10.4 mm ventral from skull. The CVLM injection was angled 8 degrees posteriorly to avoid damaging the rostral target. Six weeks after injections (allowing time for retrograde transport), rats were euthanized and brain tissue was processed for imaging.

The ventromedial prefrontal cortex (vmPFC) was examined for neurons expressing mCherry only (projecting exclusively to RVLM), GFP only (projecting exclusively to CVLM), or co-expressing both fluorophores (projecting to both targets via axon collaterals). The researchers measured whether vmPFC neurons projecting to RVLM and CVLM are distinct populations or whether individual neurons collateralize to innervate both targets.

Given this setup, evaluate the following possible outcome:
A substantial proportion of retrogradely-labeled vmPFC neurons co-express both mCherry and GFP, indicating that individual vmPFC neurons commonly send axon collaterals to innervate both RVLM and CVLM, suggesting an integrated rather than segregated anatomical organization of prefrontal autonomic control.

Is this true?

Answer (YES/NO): NO